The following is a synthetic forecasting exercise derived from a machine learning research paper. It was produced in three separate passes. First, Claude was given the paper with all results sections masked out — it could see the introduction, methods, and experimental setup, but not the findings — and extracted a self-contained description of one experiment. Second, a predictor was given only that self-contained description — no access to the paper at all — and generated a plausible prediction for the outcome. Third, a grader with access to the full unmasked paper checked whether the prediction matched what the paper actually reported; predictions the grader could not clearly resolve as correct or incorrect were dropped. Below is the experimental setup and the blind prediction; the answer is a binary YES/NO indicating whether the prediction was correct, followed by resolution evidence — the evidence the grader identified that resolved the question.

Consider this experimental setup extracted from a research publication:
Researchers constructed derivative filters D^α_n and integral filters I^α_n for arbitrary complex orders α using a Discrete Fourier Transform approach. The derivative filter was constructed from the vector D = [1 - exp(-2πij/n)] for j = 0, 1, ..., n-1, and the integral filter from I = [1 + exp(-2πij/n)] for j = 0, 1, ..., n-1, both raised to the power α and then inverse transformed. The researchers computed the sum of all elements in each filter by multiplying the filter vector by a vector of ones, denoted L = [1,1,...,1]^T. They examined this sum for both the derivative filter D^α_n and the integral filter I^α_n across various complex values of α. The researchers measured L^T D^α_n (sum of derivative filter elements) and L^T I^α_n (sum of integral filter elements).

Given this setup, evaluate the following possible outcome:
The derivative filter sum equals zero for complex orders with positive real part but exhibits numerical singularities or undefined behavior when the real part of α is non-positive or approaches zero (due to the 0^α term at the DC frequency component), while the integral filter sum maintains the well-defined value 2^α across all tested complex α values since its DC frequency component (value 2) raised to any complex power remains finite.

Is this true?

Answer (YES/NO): NO